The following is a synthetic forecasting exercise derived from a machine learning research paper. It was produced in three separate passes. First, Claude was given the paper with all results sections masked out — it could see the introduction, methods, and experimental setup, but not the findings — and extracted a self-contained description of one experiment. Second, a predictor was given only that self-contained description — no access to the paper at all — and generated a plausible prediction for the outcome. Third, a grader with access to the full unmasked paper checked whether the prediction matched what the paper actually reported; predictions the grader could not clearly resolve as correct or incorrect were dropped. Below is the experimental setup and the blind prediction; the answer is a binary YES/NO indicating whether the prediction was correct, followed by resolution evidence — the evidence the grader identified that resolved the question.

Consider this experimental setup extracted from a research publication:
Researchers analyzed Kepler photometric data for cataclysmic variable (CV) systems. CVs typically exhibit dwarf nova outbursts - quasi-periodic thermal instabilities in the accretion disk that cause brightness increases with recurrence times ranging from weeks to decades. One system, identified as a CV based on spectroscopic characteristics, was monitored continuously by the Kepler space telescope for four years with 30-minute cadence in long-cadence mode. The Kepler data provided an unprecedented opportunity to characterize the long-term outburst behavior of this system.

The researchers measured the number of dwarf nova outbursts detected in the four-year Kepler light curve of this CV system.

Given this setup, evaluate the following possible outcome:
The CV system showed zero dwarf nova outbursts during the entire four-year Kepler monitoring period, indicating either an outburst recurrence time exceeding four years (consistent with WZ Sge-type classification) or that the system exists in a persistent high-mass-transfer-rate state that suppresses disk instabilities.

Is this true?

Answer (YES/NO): NO